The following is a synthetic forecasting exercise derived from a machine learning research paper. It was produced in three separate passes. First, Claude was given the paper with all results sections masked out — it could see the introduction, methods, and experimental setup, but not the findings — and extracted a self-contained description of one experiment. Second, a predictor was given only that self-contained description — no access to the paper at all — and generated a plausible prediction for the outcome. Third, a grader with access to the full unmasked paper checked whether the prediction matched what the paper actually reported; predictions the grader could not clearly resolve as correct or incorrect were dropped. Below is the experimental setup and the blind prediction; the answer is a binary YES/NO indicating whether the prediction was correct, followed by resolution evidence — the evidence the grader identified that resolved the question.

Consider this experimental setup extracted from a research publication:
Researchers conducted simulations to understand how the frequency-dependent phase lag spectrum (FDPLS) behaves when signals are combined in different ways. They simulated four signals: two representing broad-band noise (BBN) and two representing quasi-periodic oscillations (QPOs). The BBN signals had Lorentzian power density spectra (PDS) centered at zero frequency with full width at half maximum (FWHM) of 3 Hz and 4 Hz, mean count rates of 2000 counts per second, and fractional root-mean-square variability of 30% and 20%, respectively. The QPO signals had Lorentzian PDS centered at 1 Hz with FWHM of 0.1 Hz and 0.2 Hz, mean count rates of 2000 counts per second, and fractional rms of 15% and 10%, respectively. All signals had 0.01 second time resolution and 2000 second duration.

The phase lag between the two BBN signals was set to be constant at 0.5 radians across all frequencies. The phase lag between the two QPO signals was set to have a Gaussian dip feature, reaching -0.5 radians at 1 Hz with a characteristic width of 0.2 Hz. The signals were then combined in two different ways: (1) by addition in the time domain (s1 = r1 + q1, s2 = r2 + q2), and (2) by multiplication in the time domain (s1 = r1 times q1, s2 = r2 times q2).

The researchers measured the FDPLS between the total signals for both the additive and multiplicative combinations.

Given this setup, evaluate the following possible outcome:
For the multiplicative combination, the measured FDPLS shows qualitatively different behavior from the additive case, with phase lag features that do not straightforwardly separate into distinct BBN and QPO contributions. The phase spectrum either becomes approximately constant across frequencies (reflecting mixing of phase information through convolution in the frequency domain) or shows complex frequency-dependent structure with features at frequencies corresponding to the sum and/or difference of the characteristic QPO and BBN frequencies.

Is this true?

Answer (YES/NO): NO